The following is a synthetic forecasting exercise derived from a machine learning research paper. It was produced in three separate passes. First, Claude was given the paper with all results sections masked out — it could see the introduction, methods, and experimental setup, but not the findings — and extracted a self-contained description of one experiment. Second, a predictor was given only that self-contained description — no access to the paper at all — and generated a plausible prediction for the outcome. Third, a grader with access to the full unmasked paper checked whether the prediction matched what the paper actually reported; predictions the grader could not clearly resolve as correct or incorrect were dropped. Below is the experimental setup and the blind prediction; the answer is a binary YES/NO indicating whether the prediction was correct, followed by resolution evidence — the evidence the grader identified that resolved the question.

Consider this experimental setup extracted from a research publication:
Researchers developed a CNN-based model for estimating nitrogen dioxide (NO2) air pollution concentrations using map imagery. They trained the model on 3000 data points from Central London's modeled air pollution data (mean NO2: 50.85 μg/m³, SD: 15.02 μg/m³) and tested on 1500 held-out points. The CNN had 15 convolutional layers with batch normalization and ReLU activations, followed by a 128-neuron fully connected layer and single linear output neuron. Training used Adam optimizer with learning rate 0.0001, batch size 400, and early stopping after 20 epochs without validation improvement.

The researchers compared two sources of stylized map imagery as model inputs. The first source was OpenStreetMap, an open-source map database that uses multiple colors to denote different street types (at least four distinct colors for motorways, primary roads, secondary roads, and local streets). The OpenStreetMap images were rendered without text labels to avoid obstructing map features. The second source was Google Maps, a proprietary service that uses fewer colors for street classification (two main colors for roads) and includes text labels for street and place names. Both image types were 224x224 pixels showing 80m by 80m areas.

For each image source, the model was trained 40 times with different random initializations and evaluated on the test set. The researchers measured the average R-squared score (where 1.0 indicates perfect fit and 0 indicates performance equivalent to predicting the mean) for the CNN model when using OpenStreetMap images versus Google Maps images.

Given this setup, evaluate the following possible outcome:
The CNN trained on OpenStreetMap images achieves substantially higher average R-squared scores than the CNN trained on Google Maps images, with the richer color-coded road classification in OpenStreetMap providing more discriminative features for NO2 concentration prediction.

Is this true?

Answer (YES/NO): YES